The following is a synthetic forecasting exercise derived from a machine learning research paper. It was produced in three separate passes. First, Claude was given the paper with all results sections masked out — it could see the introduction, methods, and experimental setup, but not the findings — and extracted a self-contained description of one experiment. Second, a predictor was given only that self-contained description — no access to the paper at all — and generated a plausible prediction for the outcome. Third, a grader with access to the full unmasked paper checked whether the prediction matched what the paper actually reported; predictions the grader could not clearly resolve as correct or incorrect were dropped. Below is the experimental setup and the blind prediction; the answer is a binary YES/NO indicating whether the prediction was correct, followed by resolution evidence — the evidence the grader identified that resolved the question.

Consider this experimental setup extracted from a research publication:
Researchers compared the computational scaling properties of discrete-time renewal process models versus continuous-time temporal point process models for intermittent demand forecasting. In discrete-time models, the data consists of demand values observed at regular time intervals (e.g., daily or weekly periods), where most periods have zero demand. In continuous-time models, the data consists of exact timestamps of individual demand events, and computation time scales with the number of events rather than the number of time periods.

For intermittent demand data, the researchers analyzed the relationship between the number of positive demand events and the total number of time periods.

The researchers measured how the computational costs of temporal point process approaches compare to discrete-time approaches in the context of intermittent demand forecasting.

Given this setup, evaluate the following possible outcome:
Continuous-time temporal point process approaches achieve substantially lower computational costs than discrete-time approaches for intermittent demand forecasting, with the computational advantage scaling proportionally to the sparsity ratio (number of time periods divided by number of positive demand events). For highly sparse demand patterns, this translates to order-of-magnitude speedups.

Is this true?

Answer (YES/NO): NO